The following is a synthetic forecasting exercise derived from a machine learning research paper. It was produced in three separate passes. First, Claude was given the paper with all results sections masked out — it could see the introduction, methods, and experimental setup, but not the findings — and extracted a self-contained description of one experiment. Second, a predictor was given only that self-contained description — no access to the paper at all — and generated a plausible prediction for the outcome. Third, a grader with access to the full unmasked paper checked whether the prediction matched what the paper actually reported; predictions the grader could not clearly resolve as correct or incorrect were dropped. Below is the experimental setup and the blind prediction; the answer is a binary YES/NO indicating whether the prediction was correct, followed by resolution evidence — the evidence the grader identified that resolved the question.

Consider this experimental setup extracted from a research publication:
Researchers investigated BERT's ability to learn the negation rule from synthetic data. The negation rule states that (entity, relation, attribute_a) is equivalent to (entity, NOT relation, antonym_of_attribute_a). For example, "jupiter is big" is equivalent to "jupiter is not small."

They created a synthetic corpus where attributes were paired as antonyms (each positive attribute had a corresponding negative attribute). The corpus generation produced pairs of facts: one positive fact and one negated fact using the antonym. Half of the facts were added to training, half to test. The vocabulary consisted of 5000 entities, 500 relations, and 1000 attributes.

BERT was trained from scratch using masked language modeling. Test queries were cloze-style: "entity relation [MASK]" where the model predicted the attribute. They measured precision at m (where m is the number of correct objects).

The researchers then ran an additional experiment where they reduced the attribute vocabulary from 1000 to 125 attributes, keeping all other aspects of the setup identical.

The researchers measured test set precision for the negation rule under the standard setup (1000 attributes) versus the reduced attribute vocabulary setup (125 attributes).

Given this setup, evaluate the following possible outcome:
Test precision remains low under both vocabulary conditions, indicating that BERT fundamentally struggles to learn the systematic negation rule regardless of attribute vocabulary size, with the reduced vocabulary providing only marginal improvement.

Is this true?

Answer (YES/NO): NO